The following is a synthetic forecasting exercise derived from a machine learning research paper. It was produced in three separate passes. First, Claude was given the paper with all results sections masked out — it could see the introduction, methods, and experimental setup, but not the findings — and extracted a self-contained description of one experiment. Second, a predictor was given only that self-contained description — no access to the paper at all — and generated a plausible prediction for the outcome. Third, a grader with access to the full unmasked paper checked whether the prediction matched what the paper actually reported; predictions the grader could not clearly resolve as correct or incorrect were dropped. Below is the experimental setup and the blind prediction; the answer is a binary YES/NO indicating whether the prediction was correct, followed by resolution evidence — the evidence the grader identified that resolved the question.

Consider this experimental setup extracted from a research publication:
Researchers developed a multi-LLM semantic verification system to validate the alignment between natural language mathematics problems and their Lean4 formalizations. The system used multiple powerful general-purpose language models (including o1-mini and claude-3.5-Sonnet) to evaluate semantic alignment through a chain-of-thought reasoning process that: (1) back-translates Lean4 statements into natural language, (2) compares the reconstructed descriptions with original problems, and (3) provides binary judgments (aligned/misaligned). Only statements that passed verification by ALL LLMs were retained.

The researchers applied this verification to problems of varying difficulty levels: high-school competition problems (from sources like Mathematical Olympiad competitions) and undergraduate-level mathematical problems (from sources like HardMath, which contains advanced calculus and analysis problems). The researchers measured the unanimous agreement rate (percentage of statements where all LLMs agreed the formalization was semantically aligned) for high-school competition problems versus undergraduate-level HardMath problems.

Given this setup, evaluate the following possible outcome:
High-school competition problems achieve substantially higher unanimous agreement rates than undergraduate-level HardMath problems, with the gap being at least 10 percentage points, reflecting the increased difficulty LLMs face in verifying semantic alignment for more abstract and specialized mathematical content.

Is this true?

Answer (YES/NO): YES